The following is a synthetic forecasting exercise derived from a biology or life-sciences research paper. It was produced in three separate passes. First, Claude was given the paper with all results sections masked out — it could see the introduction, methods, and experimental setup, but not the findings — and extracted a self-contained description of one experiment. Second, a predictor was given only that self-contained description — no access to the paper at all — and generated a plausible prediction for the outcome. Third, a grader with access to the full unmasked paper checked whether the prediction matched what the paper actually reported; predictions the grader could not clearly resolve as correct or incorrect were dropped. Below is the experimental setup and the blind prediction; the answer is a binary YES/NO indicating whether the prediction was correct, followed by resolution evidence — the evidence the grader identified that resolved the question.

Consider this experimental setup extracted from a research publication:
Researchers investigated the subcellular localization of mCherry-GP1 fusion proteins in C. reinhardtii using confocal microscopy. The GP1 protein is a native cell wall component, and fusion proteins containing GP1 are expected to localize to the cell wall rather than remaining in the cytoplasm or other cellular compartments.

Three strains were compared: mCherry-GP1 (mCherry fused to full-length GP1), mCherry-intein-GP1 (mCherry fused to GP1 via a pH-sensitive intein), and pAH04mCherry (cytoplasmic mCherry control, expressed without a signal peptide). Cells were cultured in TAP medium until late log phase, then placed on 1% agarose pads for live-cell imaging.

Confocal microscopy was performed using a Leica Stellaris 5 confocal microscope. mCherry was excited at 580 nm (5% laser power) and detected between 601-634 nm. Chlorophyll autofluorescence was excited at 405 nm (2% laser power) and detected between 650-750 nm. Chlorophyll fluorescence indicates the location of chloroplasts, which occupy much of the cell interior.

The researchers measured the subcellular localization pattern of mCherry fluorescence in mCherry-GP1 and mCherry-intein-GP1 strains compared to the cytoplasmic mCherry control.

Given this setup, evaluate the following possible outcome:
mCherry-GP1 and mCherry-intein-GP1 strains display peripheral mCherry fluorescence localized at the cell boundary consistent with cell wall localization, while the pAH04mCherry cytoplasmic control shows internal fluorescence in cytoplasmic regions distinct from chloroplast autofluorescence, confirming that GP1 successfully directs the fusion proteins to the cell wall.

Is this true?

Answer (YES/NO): NO